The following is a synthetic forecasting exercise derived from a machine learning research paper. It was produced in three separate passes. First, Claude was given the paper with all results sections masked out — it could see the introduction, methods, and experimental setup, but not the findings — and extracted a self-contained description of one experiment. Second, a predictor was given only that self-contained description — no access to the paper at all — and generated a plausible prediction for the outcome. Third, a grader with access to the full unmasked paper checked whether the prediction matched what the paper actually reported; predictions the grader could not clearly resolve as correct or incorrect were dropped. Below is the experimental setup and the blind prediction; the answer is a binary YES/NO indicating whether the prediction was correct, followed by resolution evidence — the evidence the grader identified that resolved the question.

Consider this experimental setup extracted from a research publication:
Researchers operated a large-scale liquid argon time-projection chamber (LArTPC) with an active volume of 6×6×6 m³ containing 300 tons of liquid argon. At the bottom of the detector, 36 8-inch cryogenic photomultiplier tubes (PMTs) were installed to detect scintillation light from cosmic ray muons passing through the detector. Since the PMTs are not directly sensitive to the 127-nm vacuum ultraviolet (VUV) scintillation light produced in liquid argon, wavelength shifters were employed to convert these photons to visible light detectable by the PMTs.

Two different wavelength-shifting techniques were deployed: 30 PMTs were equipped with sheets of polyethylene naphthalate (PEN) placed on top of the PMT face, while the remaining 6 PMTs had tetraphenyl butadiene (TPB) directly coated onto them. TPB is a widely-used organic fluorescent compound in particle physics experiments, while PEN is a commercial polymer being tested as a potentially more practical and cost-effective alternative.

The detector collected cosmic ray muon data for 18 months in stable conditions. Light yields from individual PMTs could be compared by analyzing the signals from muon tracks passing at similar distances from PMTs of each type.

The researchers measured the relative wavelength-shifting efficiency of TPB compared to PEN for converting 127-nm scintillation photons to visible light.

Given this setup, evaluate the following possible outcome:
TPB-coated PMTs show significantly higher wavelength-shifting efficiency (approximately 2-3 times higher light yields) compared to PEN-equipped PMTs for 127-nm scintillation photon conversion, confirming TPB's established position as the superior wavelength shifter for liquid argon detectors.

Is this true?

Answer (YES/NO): YES